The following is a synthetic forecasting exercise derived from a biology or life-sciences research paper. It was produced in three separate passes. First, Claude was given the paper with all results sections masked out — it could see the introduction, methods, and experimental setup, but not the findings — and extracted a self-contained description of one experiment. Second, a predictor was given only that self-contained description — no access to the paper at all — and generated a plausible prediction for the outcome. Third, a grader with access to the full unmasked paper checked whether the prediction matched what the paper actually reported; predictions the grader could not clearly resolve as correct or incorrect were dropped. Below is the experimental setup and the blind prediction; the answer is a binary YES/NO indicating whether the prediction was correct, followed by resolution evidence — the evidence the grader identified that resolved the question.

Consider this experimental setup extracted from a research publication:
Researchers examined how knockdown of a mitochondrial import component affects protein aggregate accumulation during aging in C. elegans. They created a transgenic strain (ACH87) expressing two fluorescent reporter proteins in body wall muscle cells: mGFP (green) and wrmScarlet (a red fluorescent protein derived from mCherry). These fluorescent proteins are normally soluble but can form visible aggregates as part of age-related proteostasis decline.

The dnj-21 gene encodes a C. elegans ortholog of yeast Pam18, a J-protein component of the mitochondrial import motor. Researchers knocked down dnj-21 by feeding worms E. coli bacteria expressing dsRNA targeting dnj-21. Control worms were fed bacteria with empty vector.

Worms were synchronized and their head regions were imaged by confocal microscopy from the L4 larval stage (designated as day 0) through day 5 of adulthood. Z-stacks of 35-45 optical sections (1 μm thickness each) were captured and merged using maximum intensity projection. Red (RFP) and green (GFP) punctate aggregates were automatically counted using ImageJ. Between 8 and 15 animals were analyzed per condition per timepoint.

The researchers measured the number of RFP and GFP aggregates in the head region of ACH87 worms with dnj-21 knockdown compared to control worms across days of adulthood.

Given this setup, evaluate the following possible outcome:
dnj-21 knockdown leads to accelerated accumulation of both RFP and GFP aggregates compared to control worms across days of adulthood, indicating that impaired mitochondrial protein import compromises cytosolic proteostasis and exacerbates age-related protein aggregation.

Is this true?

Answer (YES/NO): YES